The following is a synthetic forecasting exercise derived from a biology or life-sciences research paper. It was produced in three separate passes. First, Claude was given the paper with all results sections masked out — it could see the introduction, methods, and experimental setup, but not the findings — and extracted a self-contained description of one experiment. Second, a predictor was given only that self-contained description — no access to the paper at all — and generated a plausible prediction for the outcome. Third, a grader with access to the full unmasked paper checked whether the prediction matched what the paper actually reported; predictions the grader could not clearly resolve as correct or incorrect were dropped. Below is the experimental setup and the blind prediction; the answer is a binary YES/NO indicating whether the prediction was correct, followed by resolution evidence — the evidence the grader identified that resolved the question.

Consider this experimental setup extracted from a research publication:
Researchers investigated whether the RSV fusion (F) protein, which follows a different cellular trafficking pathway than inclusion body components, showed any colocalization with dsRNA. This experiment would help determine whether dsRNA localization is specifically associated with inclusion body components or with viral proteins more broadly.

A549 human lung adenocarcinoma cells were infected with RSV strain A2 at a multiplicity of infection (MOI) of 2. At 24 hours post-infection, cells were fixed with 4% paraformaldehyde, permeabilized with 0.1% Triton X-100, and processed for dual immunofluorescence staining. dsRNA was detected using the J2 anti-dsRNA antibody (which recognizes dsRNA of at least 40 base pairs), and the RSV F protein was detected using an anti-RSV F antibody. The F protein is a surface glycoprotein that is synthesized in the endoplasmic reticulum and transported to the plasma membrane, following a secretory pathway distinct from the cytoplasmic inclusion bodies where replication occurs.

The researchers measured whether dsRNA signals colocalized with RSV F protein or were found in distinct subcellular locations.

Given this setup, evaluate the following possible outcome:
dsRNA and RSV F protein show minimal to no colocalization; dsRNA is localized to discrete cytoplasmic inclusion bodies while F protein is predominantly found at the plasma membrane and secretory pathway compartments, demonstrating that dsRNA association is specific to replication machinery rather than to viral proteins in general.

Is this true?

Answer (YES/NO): YES